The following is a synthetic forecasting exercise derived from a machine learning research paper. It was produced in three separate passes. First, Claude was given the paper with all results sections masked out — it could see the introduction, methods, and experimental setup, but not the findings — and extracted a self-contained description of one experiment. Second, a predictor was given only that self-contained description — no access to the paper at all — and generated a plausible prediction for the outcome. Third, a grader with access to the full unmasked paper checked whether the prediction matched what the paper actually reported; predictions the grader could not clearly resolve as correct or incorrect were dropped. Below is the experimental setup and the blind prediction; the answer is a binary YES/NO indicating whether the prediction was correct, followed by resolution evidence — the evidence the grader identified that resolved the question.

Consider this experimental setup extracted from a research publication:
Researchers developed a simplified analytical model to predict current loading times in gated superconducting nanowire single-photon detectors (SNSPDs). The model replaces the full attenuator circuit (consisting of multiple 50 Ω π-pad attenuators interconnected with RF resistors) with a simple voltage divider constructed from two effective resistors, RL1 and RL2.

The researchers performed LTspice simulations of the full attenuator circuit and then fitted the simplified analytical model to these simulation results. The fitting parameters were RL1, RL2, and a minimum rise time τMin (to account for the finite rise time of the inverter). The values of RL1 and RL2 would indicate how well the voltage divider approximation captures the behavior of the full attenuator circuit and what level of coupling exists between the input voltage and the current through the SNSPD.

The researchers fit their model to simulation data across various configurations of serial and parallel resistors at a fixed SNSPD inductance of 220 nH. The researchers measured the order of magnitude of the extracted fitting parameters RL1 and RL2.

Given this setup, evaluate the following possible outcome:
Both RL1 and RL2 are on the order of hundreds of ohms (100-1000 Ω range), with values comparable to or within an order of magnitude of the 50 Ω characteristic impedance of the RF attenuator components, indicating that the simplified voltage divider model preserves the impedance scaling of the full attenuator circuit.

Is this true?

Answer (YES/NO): NO